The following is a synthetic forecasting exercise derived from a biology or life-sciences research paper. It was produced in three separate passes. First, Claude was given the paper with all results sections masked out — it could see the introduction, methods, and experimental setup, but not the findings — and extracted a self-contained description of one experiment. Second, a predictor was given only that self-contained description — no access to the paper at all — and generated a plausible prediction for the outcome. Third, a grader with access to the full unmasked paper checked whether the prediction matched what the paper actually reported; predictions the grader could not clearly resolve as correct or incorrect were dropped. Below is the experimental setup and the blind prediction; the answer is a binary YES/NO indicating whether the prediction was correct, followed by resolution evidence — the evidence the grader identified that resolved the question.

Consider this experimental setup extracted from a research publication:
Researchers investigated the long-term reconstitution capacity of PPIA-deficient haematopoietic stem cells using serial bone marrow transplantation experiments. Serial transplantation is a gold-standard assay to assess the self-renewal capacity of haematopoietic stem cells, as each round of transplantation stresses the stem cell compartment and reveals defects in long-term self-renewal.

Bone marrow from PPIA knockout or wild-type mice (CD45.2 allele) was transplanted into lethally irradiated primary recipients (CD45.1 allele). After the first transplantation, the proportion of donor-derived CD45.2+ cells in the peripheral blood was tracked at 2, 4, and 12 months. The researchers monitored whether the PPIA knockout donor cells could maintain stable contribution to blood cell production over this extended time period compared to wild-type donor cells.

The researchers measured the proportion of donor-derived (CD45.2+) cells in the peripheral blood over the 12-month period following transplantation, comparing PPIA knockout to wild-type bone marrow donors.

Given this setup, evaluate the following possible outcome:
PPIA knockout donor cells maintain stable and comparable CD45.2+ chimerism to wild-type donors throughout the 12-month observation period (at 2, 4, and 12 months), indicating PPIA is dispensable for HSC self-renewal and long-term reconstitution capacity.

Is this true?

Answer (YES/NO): NO